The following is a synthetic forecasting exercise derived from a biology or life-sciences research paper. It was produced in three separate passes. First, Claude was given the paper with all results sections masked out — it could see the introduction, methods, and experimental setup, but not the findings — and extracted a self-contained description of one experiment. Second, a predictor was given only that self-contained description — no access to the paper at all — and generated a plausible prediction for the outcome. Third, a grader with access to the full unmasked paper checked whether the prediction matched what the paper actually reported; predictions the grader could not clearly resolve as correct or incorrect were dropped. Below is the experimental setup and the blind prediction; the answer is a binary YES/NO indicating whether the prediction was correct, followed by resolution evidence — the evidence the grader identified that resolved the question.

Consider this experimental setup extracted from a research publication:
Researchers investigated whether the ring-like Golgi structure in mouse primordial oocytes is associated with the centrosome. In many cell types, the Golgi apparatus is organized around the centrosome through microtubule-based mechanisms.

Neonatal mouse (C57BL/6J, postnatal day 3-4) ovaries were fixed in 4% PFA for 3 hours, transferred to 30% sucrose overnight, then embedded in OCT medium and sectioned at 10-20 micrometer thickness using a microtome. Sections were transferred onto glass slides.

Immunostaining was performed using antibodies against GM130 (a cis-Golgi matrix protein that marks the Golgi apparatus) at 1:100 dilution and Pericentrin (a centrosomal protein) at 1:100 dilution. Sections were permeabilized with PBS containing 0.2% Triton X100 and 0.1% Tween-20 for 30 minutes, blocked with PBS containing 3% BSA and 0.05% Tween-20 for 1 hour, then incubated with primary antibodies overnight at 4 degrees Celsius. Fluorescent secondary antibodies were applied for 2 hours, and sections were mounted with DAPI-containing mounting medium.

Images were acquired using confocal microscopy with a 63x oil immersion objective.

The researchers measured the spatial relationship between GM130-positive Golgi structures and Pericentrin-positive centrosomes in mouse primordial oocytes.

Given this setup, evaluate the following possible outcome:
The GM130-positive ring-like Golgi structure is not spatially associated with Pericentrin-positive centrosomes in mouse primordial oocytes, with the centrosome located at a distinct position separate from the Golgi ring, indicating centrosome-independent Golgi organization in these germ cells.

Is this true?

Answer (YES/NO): NO